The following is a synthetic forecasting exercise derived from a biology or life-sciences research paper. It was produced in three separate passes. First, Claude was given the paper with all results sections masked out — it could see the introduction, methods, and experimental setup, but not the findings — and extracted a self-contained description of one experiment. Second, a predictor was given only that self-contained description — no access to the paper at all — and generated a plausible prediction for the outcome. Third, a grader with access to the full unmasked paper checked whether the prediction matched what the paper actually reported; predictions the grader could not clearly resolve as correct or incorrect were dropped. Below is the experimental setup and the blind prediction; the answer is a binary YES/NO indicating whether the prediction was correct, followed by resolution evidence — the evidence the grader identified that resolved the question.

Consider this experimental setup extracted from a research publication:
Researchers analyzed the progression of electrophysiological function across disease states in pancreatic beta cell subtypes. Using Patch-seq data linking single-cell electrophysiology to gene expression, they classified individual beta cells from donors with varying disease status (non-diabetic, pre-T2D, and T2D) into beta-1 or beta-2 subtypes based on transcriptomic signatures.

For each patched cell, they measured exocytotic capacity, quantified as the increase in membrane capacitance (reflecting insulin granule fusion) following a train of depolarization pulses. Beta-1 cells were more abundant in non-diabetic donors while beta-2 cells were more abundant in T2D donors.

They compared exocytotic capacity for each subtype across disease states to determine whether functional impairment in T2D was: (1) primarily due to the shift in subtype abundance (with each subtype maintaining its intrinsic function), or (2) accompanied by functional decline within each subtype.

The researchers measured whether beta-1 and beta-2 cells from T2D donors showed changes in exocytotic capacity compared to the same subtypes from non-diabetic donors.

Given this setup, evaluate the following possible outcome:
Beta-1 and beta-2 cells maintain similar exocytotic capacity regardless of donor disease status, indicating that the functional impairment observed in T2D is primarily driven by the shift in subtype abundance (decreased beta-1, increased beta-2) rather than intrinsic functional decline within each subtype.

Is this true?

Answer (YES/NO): NO